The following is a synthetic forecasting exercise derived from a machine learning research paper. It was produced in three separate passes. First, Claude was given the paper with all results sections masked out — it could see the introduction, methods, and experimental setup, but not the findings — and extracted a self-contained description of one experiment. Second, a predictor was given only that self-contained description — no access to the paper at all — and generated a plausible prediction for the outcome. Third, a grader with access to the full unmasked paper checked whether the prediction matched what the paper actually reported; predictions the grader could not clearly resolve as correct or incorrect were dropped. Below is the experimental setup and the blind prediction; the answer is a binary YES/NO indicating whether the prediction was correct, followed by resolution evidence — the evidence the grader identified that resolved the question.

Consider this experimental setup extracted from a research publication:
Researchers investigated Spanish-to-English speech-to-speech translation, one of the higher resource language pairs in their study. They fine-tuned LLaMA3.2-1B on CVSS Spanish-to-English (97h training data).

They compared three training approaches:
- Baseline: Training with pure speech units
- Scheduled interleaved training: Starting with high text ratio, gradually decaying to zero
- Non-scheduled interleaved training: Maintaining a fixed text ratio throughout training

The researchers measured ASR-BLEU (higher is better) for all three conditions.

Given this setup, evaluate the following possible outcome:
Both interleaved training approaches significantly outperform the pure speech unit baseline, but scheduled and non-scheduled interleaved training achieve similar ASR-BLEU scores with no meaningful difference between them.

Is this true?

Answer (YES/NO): NO